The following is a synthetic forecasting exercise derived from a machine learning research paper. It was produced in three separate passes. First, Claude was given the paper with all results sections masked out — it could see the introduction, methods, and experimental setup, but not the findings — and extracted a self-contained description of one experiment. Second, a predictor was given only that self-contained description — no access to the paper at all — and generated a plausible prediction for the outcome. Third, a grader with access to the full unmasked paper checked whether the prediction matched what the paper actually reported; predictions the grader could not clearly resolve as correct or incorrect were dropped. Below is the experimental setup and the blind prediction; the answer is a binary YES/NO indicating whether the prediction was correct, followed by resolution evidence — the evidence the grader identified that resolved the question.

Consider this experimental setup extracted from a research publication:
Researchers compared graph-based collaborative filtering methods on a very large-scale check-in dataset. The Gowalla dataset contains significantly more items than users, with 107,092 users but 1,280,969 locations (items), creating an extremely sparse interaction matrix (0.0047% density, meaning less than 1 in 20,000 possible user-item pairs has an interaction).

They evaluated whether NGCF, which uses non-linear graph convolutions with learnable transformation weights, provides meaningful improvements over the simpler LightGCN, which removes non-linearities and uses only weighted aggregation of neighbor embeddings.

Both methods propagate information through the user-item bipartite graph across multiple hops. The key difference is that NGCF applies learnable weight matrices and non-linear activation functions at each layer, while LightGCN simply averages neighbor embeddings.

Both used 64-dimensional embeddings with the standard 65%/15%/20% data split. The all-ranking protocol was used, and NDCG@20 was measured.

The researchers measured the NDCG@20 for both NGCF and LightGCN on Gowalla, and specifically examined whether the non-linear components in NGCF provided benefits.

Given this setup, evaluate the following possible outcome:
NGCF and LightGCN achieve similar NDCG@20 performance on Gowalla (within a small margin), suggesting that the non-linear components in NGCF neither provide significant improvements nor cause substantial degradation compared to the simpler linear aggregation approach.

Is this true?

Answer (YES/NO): NO